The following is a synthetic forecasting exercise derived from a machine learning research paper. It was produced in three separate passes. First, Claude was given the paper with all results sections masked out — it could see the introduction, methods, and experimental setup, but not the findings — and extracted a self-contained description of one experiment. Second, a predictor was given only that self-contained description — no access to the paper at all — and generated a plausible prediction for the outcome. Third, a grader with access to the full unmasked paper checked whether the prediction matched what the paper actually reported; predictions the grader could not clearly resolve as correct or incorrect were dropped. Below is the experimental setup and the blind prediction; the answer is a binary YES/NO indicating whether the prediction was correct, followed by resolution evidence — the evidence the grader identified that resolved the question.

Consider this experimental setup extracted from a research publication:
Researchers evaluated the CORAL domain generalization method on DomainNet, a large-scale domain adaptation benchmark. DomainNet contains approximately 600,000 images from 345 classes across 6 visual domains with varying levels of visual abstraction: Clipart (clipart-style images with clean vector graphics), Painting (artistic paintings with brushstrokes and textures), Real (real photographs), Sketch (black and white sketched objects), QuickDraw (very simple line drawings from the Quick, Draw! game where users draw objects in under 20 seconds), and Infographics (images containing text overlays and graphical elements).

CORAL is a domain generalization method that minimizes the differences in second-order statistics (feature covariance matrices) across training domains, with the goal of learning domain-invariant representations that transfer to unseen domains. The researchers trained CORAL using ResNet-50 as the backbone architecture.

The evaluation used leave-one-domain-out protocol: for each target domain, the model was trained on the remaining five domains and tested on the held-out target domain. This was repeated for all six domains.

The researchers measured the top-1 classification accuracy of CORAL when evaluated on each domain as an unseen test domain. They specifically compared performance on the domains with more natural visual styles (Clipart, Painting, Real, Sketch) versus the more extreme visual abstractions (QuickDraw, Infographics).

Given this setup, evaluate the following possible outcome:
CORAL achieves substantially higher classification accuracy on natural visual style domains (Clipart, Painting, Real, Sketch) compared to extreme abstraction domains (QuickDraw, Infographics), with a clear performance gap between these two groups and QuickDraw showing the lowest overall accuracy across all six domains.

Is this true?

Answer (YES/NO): YES